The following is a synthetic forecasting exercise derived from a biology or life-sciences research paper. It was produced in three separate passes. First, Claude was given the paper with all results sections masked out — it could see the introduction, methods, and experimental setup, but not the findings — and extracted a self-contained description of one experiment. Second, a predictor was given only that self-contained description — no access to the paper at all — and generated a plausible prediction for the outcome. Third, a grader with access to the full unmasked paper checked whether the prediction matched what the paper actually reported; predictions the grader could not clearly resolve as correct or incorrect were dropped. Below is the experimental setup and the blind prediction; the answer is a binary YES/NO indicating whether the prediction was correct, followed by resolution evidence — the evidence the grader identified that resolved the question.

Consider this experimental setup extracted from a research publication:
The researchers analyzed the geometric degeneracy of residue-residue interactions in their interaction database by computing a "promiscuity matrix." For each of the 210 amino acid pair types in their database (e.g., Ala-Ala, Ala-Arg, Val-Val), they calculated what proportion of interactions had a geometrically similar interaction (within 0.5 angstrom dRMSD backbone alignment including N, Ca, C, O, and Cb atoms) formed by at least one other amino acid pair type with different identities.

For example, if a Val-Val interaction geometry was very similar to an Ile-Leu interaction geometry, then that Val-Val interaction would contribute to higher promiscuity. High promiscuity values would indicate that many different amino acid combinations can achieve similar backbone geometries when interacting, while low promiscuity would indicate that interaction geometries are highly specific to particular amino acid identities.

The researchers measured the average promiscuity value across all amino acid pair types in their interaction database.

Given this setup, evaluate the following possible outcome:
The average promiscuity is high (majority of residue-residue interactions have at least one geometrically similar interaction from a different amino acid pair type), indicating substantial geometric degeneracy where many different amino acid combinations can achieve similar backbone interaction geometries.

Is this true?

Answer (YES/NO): YES